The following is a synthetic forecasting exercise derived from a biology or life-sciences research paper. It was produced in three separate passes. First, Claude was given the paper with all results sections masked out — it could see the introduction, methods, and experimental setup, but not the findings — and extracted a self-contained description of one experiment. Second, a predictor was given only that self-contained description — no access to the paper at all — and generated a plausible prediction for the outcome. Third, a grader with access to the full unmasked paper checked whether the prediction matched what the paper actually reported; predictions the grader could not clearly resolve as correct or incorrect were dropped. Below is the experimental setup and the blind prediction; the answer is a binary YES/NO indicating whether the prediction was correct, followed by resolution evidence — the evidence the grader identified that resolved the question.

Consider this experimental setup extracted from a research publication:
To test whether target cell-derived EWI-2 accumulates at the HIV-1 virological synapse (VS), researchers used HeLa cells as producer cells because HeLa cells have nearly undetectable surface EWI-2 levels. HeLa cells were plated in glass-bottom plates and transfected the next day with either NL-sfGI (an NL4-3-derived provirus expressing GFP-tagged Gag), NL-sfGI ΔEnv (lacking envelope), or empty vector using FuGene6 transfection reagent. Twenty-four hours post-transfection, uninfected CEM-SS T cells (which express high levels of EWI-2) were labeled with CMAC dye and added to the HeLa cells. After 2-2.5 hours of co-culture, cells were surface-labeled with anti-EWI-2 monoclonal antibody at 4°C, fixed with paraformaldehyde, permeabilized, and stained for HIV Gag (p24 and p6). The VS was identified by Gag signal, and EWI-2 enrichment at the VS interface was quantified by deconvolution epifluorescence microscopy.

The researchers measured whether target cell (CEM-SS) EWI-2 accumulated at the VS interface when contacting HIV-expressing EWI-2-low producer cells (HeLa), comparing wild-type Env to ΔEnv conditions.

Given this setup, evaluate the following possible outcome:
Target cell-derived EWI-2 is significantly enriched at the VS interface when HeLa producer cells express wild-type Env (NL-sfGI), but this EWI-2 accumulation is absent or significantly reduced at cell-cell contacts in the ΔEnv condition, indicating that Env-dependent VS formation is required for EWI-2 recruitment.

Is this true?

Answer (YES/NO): NO